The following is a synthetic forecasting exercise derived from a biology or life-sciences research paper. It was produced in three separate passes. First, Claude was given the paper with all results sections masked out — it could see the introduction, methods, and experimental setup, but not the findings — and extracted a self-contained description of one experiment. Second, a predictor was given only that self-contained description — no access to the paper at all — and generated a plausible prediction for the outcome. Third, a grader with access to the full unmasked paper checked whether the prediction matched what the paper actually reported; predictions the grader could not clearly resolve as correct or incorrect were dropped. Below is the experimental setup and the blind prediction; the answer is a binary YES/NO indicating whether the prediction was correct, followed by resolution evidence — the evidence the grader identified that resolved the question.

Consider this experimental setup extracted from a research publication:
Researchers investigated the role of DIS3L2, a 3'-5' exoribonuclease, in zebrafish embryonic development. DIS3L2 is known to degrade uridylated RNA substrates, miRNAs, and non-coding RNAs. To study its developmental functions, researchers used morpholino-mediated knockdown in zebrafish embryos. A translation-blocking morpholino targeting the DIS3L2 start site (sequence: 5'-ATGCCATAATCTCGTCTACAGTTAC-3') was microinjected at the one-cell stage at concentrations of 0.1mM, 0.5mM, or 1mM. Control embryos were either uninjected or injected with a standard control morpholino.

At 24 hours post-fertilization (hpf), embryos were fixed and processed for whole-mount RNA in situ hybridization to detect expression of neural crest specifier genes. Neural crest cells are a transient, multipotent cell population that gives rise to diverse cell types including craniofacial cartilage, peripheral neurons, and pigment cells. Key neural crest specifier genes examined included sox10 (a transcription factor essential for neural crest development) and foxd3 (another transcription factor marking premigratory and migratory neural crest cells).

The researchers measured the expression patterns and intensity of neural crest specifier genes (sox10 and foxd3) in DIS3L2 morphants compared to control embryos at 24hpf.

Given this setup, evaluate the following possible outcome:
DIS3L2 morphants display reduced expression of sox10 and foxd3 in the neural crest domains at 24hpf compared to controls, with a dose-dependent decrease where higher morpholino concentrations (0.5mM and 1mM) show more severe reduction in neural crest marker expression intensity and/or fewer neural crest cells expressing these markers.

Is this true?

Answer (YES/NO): NO